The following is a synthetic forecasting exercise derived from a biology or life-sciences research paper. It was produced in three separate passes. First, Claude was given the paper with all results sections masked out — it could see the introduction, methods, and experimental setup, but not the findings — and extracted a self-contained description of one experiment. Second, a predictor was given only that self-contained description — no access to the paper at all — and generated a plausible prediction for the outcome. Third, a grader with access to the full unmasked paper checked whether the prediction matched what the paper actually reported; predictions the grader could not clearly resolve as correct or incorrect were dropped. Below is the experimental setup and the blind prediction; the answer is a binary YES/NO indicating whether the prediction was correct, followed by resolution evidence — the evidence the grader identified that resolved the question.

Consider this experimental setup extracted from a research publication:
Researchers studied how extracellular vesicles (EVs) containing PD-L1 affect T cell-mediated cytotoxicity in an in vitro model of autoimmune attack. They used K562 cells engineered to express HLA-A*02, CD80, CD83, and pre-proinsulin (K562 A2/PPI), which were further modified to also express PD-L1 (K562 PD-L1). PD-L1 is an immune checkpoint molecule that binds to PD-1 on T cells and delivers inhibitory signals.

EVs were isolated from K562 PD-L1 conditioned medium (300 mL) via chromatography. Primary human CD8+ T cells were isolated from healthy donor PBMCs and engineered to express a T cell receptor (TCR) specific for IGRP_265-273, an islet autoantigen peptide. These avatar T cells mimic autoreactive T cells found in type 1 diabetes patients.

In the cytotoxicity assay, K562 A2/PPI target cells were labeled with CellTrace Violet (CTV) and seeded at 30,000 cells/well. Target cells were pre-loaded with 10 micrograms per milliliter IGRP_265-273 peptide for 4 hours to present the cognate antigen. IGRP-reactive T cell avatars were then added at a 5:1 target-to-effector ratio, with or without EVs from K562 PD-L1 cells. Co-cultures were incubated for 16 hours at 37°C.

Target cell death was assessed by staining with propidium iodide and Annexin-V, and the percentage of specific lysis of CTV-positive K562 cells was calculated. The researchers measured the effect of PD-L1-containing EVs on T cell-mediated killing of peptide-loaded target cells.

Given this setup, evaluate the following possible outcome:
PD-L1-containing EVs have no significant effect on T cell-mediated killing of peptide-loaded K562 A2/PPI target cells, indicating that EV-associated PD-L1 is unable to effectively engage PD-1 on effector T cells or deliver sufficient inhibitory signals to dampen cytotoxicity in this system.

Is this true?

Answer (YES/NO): NO